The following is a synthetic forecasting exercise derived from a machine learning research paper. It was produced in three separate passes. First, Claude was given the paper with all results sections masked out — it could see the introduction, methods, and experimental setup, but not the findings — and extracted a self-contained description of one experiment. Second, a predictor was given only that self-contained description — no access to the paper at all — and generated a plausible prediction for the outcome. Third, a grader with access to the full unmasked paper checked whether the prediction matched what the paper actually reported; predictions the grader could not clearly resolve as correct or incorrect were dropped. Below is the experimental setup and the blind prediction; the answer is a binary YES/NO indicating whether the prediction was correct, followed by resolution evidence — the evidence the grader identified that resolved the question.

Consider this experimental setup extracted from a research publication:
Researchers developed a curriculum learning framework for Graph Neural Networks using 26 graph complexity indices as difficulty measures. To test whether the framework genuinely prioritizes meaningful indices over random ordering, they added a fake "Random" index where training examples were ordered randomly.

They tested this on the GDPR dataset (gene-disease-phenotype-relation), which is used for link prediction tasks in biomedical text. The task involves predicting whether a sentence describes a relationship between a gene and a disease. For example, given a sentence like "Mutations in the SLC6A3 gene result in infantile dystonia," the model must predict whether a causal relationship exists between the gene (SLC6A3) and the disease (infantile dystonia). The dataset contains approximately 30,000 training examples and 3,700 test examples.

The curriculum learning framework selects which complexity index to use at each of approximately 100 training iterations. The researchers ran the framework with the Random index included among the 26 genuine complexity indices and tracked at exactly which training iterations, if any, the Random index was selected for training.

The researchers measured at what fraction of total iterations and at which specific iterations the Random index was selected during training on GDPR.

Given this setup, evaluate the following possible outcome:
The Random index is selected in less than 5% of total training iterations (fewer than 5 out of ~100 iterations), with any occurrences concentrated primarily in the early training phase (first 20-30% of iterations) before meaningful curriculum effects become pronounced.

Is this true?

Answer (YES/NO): NO